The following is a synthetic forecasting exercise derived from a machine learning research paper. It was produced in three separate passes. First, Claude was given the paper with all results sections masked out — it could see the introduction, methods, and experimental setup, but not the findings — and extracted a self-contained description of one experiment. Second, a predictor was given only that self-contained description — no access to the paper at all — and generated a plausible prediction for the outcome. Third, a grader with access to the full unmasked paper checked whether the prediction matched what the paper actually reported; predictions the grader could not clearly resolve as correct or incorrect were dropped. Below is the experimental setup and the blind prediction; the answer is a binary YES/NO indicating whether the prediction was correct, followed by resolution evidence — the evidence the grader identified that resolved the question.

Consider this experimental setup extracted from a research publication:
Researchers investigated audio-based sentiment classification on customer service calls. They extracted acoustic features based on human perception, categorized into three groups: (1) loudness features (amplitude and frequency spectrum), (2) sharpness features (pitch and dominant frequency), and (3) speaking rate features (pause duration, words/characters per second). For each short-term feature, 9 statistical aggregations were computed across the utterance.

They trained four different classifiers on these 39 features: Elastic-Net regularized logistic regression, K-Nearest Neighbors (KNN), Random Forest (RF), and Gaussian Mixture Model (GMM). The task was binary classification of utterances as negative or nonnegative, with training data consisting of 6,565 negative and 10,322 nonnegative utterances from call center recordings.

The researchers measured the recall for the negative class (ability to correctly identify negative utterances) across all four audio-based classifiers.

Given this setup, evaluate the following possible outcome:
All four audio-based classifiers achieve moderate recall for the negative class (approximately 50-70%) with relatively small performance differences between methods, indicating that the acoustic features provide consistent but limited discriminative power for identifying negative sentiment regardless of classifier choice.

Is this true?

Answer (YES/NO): NO